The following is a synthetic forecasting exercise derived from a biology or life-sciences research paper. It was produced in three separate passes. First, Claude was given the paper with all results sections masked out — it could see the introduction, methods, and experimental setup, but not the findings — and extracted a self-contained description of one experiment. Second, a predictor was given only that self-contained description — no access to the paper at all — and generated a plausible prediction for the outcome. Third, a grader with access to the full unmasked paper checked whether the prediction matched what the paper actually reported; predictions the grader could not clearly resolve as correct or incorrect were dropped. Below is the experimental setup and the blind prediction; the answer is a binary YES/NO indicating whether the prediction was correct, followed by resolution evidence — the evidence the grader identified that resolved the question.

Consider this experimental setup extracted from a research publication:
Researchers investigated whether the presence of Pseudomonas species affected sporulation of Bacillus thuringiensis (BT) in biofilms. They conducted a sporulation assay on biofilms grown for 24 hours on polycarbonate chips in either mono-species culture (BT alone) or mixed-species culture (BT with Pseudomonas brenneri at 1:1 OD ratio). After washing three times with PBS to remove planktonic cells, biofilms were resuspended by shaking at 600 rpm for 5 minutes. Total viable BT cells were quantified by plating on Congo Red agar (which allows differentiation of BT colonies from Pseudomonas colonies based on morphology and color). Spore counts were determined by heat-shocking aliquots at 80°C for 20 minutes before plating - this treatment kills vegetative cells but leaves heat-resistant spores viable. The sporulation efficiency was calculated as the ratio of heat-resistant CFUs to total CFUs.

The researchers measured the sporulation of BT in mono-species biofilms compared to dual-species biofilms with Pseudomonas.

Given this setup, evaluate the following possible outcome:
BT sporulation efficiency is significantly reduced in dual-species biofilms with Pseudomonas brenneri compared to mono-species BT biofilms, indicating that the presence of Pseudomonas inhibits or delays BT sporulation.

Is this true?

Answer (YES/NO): NO